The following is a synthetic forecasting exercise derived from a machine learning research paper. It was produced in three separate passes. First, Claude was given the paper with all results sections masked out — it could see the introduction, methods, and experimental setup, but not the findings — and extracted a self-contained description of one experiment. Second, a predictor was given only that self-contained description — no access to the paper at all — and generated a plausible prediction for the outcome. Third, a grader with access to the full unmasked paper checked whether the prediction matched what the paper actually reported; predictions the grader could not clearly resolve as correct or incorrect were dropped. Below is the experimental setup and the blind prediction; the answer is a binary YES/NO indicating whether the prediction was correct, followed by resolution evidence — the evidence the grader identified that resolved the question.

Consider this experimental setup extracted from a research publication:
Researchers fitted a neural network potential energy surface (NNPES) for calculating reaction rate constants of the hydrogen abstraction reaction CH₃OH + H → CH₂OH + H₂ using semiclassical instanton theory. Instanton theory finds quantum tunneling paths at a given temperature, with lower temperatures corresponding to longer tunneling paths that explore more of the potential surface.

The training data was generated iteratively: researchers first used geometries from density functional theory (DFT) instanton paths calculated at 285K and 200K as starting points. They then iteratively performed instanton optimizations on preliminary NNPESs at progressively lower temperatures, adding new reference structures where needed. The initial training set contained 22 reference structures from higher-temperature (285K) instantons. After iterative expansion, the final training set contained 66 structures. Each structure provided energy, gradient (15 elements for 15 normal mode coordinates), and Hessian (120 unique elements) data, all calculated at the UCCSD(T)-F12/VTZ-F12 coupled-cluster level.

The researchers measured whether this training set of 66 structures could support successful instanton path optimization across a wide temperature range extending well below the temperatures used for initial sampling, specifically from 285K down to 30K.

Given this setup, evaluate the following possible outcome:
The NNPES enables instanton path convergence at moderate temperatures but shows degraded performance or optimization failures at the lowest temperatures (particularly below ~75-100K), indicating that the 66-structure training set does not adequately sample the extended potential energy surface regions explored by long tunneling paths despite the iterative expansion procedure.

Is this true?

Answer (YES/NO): NO